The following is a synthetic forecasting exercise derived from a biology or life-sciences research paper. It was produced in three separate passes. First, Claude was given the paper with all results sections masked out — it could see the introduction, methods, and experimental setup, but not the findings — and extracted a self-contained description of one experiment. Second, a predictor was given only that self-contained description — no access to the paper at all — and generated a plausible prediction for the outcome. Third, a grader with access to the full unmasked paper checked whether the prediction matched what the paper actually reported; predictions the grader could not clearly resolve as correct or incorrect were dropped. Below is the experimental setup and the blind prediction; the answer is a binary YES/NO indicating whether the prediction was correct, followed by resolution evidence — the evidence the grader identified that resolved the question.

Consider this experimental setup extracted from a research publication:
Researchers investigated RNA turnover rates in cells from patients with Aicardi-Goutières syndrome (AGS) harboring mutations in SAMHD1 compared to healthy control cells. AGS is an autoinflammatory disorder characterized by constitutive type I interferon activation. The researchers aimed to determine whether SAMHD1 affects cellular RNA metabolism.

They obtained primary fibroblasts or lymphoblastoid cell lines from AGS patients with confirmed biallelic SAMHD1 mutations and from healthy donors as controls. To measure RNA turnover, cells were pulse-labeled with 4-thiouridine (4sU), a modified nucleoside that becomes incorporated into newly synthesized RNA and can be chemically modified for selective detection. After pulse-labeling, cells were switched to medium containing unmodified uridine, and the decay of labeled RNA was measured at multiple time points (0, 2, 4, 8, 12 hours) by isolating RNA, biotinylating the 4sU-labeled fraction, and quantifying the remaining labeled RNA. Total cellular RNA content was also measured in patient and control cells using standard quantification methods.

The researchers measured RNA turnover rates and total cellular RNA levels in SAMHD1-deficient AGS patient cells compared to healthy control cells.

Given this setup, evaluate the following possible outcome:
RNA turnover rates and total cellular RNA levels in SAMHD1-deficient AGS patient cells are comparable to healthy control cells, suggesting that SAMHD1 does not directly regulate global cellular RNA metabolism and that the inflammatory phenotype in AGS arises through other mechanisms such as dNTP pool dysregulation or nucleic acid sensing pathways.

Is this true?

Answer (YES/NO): NO